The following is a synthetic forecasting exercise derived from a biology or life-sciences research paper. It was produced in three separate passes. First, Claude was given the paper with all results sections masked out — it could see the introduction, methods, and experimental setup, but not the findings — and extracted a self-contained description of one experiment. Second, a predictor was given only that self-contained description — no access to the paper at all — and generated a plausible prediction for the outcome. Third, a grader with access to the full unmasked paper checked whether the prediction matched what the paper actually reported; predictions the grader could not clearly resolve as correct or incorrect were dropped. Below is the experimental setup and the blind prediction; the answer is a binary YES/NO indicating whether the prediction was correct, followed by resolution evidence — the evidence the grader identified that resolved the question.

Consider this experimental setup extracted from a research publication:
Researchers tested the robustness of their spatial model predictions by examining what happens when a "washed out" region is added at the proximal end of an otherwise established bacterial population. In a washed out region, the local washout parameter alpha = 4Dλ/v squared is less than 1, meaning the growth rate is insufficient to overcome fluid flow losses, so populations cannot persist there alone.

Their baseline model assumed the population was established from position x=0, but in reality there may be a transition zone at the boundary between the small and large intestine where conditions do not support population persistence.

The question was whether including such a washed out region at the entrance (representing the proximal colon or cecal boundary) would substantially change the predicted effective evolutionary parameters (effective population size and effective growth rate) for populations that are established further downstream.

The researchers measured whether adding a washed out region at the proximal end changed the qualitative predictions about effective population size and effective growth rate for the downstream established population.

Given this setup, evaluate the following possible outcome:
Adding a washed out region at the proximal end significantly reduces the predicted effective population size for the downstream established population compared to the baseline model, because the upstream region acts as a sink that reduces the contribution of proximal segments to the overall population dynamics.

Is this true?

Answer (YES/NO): NO